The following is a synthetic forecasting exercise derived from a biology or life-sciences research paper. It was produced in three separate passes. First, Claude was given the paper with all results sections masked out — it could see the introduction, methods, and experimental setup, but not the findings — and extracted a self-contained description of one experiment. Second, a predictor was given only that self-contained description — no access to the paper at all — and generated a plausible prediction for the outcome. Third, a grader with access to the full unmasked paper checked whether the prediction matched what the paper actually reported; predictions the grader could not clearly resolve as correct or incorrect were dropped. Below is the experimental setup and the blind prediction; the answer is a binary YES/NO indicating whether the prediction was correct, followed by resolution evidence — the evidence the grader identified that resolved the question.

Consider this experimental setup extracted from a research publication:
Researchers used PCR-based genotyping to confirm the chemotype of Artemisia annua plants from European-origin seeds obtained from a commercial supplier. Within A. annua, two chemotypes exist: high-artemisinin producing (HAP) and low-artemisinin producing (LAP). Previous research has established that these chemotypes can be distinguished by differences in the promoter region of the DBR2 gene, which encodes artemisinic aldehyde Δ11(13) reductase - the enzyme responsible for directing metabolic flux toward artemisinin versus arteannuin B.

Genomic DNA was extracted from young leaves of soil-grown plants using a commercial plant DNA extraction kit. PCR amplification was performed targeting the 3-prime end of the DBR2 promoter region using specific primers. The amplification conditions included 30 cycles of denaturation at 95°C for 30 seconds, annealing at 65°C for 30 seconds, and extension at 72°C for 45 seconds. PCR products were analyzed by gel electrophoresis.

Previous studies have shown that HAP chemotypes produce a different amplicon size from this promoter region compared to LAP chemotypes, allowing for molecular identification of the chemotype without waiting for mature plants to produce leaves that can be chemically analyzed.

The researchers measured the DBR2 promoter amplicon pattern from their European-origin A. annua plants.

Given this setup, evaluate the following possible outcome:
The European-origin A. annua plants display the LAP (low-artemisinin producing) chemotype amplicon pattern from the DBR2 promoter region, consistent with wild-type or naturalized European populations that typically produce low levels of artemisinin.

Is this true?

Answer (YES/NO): YES